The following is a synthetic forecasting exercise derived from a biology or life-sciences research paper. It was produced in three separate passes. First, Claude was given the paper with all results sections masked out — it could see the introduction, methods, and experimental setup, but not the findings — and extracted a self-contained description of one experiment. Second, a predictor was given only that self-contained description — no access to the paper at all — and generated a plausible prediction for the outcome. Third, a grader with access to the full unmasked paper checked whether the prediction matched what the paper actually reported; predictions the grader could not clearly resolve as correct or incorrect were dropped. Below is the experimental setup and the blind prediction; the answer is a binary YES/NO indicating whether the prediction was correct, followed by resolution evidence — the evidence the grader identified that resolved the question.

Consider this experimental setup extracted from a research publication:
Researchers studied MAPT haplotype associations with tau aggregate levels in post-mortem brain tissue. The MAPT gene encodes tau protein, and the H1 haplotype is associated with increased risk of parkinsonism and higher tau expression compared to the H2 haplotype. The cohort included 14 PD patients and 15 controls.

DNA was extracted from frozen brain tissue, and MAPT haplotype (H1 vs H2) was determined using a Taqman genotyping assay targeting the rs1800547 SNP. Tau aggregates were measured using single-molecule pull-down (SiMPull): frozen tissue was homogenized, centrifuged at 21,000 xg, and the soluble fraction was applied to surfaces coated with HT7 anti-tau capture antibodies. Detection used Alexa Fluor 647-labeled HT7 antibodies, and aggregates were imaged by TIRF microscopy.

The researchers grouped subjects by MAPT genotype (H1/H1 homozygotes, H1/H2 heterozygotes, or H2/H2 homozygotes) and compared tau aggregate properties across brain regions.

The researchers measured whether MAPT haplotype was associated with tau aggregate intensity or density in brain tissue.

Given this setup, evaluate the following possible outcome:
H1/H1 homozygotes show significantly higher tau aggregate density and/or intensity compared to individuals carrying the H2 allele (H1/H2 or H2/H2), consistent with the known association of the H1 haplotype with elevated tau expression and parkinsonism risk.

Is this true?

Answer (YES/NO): NO